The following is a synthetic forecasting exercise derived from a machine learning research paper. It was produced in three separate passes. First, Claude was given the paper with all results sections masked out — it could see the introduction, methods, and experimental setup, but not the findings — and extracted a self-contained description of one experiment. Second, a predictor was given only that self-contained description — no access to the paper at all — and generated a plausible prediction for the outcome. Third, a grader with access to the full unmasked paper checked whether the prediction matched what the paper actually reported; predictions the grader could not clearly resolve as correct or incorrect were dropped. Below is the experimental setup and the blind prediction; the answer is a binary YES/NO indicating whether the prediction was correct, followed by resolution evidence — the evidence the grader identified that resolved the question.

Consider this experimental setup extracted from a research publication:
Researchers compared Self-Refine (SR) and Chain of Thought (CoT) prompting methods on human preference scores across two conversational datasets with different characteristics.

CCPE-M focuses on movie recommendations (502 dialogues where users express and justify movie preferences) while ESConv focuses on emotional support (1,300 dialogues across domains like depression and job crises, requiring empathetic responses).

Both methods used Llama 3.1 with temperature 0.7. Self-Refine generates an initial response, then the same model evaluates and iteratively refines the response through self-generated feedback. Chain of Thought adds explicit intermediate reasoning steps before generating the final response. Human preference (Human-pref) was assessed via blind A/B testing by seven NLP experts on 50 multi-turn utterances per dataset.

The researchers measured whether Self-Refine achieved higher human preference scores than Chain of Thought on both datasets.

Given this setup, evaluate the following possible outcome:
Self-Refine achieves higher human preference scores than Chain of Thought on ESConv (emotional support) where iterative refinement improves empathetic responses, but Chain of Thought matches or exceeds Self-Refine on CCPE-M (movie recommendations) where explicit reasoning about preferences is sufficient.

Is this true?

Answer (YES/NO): NO